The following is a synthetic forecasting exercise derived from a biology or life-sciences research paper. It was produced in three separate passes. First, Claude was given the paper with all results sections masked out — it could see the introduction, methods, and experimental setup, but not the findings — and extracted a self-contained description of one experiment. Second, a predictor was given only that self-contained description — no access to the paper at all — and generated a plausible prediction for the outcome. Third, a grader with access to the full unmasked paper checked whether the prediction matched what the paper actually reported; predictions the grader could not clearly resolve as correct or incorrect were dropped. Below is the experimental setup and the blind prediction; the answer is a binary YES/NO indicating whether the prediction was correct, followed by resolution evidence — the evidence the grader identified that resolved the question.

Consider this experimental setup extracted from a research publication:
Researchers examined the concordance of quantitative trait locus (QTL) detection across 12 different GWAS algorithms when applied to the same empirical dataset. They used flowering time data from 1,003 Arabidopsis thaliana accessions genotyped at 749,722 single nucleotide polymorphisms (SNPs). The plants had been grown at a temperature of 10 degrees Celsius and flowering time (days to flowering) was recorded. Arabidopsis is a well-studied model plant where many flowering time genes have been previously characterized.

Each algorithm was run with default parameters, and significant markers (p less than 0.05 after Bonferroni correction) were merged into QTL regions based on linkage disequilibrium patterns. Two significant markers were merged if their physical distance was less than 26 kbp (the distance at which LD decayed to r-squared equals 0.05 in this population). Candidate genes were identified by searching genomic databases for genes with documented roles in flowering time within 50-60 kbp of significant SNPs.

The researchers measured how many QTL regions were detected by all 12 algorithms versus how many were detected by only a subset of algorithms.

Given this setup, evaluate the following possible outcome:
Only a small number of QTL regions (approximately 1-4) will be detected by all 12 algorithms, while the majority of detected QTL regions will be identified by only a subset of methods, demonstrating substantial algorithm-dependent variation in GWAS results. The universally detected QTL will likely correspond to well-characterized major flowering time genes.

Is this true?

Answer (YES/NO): YES